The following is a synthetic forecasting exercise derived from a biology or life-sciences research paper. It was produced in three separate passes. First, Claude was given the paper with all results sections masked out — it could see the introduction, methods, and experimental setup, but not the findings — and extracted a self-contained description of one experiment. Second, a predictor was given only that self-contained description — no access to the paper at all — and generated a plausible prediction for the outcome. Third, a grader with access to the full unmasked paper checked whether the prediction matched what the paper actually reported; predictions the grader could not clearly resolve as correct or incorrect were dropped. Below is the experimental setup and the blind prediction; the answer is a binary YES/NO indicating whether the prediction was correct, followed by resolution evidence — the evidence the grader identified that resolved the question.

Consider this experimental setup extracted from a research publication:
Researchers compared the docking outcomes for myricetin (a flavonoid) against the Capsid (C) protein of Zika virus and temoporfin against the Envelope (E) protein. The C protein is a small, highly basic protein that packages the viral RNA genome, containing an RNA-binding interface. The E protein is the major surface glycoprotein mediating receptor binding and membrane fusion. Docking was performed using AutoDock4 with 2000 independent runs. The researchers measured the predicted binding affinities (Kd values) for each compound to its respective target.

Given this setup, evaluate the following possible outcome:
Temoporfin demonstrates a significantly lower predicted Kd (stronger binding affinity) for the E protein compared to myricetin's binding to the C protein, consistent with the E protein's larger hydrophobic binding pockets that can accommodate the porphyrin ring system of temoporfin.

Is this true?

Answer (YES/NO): YES